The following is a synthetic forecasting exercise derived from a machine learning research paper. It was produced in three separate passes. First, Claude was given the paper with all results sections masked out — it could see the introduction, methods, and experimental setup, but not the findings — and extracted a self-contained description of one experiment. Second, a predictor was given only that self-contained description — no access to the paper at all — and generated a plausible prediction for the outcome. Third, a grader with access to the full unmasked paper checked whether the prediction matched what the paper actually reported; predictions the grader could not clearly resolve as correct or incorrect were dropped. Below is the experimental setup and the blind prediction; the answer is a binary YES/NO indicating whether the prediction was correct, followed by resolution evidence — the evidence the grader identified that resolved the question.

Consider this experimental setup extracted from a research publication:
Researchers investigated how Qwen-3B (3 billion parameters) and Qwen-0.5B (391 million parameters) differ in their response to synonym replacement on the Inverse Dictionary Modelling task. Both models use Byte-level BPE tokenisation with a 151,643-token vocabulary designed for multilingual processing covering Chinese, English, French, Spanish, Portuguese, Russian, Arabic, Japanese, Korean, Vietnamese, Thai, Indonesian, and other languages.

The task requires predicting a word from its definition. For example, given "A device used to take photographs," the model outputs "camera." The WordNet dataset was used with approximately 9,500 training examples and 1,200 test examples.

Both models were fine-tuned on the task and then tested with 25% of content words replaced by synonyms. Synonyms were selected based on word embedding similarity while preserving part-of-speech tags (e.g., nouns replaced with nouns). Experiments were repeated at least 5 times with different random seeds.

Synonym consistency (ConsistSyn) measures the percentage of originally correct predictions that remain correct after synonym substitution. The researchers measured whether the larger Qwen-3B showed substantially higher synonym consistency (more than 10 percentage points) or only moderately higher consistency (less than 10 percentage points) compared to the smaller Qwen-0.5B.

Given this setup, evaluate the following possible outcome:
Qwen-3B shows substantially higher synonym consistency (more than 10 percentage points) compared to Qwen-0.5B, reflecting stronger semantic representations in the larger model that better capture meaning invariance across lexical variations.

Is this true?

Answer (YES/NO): NO